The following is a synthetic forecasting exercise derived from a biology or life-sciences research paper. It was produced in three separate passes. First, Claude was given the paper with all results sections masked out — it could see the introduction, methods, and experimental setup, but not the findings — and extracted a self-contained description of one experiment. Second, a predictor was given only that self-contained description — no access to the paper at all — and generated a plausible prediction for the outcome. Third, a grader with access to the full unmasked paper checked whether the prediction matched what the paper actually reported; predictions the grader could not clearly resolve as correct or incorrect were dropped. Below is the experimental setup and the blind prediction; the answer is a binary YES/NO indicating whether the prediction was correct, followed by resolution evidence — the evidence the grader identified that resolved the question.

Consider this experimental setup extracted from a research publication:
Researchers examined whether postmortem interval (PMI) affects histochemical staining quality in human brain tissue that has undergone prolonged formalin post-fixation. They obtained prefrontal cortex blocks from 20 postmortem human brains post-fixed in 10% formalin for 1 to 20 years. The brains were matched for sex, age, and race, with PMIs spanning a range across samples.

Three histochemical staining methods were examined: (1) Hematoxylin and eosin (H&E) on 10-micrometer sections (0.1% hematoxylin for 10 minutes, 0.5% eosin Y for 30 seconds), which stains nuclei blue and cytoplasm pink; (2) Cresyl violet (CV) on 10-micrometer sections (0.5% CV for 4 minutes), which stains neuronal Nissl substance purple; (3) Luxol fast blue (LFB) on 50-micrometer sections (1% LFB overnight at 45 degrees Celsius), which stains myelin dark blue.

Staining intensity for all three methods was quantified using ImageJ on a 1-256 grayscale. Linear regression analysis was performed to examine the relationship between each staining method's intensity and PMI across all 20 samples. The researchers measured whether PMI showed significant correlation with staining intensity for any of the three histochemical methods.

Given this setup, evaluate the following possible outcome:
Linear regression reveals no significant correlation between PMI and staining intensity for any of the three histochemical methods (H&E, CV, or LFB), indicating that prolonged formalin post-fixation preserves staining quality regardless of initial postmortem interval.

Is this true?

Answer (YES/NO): YES